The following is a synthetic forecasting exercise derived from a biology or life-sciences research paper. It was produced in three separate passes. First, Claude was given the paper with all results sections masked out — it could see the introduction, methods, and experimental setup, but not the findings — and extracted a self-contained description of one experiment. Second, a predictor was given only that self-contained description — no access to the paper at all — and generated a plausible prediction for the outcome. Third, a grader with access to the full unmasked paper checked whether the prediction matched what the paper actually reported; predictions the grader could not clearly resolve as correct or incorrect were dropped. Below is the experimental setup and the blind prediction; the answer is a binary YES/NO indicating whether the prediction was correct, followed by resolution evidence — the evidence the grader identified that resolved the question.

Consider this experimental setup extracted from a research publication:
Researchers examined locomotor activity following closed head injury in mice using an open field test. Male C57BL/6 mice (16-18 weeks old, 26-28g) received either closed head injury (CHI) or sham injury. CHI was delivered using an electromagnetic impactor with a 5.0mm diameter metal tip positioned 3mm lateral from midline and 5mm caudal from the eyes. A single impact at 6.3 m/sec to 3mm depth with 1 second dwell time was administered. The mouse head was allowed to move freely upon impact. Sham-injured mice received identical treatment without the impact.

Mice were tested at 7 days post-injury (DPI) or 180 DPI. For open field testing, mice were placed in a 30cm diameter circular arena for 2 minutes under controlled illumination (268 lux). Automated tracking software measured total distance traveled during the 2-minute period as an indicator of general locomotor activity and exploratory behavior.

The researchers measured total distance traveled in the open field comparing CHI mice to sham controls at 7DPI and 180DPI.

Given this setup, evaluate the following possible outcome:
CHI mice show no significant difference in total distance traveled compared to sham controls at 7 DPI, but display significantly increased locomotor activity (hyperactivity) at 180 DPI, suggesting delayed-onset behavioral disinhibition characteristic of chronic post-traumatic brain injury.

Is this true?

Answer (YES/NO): NO